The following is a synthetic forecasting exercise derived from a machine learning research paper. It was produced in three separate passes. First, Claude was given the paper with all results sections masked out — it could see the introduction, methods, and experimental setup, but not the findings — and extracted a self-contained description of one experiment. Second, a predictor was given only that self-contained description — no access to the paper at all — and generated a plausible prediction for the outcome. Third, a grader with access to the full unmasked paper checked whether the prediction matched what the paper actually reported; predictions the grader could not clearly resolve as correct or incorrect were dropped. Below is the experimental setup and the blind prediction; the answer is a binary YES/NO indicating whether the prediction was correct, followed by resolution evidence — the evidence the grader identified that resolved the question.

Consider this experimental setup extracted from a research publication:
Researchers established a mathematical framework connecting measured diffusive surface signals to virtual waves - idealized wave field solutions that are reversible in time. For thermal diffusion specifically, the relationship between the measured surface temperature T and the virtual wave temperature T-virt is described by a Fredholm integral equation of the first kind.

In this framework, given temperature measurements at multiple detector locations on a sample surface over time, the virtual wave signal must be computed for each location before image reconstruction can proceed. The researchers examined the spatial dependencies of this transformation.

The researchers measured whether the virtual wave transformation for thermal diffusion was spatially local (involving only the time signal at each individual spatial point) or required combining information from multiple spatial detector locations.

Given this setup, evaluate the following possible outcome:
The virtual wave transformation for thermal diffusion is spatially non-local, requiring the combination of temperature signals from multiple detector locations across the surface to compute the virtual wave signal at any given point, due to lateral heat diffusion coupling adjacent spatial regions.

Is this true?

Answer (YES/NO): NO